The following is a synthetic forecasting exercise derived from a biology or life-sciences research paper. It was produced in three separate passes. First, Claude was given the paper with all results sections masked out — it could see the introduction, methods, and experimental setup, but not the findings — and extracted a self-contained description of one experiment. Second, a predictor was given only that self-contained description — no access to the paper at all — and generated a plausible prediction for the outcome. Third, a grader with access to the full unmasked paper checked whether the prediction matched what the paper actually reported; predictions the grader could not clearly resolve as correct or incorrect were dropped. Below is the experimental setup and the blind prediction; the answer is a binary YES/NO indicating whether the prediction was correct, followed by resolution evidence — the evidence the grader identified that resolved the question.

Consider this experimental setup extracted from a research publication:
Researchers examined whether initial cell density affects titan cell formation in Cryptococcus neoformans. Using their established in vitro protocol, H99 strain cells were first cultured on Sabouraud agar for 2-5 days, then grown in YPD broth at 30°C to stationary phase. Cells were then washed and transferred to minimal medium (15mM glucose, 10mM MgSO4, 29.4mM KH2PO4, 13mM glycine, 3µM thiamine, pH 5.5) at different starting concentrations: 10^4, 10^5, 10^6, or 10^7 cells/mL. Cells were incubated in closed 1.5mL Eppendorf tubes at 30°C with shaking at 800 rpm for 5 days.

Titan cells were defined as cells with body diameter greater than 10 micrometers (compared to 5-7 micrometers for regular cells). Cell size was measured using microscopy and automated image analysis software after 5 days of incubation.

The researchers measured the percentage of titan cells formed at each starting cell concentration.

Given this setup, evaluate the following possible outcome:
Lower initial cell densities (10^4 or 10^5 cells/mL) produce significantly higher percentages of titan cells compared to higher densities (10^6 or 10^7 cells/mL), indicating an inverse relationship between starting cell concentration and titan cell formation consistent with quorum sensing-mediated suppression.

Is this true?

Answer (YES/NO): NO